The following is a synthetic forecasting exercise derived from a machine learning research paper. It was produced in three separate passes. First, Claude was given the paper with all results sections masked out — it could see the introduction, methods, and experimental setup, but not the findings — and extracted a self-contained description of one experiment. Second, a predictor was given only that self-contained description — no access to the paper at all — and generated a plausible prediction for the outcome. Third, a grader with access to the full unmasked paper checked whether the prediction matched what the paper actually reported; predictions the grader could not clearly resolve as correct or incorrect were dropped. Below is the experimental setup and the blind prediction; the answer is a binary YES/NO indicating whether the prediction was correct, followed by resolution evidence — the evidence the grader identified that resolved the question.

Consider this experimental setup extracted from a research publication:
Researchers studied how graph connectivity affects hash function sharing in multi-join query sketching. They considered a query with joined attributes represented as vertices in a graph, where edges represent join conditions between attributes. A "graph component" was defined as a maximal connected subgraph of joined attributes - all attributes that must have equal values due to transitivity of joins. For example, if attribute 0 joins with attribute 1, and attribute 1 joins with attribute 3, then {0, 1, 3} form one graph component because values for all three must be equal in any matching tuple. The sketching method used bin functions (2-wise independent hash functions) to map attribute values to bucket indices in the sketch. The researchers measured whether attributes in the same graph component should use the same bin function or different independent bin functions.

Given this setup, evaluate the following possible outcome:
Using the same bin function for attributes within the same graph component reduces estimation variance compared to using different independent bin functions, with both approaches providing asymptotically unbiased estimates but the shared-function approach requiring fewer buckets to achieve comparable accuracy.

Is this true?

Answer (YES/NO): NO